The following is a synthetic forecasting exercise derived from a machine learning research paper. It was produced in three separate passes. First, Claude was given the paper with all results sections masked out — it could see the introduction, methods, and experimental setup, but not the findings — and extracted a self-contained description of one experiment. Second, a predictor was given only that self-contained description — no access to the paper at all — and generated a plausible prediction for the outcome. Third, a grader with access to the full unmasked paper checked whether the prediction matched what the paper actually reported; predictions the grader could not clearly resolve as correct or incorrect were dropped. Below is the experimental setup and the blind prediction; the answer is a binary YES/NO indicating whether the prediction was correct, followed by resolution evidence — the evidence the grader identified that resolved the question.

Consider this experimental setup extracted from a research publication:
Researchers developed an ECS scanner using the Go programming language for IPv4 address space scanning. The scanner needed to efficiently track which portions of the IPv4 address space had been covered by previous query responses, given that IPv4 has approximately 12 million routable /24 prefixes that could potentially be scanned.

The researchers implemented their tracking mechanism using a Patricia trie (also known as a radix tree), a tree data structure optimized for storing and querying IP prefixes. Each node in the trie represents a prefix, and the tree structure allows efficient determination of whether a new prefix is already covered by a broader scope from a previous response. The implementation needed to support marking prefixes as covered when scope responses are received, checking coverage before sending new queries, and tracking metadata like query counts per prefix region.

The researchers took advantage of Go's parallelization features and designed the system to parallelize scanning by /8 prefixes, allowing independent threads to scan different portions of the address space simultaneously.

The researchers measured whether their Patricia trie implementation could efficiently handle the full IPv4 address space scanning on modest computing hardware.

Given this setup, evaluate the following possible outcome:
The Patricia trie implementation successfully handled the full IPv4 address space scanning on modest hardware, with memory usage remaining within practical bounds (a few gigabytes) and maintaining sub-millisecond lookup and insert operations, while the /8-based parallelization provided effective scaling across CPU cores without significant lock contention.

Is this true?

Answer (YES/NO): NO